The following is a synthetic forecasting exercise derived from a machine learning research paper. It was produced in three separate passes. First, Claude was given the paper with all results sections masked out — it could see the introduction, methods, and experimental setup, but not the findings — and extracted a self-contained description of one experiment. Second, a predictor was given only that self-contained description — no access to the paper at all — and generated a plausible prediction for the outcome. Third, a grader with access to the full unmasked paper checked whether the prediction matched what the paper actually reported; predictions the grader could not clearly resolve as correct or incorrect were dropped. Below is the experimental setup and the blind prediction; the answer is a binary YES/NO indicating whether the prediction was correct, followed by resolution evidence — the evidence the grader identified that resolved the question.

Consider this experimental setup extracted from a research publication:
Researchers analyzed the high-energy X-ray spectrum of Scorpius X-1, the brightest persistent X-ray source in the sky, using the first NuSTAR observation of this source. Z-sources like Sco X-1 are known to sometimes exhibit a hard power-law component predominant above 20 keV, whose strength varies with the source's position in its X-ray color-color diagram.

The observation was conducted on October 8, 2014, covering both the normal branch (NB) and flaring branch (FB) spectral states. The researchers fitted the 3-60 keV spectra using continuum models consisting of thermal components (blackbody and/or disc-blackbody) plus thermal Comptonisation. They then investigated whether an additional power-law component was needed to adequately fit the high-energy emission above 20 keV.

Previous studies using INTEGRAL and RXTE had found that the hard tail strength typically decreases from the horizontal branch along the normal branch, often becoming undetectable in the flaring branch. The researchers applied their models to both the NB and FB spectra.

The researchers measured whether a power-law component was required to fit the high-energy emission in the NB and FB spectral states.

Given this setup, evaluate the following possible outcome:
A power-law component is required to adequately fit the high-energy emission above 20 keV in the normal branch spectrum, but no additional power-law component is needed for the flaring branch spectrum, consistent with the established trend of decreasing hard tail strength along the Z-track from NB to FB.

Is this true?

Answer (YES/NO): NO